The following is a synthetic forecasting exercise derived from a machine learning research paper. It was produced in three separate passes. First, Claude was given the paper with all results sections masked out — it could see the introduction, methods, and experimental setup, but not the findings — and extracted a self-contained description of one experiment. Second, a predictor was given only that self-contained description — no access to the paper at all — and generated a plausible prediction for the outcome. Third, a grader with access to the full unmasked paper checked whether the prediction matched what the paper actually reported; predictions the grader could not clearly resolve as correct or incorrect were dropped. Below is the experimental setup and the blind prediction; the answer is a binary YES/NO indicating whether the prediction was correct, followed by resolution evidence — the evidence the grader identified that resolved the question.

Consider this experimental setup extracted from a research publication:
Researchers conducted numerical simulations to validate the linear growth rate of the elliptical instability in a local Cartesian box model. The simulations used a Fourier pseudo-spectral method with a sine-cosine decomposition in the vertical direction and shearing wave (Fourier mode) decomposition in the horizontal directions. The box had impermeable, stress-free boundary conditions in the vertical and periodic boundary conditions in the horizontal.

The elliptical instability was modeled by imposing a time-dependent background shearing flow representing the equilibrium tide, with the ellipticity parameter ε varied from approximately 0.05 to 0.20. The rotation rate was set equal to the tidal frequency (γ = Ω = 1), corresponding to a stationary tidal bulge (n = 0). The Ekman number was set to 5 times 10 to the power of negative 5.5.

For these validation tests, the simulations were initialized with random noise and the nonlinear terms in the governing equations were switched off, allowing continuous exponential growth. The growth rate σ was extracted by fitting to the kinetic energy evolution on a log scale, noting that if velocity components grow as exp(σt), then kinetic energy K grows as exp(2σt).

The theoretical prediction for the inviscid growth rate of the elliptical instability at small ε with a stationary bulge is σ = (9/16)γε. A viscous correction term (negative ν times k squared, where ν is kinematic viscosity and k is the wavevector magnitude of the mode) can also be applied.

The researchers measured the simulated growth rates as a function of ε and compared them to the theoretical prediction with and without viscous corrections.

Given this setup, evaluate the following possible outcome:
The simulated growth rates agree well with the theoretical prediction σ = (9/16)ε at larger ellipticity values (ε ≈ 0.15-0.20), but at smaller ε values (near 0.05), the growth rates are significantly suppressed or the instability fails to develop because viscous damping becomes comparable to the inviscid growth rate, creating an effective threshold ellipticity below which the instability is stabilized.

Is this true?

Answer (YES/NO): NO